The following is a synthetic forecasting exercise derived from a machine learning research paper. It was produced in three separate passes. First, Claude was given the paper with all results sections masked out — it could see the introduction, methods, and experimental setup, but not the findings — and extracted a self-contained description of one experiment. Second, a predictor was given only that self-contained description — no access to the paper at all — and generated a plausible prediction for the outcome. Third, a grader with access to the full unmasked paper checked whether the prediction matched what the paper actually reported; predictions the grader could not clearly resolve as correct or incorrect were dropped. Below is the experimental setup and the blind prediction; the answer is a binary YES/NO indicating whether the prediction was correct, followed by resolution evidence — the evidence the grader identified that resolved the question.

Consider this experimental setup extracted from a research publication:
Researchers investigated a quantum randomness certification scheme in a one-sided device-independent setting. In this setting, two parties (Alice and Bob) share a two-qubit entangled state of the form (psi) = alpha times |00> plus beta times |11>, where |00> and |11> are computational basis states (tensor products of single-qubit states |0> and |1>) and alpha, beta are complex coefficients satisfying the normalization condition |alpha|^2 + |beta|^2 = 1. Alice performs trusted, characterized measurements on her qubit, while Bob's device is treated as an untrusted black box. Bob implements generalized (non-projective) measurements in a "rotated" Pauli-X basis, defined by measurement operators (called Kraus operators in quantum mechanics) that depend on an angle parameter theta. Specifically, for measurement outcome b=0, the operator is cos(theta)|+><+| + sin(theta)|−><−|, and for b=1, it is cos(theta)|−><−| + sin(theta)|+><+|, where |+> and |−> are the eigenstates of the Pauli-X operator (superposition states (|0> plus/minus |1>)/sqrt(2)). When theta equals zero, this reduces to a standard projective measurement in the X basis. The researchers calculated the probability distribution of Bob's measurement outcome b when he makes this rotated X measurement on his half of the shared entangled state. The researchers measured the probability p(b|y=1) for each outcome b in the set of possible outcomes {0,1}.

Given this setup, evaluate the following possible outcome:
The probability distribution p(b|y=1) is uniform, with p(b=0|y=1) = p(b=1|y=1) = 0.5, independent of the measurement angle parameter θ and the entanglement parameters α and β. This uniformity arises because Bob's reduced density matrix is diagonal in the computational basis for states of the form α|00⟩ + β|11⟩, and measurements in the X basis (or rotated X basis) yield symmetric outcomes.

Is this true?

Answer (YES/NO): YES